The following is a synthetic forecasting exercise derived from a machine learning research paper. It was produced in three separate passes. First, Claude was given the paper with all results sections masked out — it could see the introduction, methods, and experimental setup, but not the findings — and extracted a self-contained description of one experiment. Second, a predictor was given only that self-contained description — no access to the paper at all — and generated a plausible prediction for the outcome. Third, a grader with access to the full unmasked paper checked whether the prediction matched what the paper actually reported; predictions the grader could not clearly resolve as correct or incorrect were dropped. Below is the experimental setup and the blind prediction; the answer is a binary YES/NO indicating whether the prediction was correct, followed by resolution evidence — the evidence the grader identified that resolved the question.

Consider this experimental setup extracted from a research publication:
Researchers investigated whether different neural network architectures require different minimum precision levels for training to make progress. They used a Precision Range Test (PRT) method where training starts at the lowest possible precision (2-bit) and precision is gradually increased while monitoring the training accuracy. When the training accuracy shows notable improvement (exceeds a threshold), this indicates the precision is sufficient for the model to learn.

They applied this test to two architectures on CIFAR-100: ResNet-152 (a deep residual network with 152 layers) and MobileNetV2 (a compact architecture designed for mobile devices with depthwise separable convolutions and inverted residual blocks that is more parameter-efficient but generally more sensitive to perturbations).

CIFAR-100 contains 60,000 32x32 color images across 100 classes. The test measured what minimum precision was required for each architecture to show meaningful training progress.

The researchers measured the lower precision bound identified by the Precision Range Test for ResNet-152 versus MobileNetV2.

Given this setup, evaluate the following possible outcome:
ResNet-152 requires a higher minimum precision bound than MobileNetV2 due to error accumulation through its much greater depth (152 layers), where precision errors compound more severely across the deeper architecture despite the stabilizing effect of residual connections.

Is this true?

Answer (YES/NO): NO